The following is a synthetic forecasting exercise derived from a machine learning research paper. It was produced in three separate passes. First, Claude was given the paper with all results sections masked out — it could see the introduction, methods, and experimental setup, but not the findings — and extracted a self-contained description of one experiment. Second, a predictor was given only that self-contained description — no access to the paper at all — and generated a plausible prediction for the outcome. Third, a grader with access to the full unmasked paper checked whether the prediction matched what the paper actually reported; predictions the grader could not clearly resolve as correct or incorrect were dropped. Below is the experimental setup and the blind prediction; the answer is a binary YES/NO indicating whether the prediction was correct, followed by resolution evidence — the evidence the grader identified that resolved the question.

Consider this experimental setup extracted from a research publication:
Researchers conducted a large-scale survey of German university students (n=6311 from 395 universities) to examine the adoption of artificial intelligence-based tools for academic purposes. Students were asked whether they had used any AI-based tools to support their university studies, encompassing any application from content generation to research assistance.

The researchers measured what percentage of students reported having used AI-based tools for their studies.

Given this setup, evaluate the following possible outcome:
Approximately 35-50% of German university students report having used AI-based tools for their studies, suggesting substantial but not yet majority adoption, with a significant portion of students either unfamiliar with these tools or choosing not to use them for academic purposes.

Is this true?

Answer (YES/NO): NO